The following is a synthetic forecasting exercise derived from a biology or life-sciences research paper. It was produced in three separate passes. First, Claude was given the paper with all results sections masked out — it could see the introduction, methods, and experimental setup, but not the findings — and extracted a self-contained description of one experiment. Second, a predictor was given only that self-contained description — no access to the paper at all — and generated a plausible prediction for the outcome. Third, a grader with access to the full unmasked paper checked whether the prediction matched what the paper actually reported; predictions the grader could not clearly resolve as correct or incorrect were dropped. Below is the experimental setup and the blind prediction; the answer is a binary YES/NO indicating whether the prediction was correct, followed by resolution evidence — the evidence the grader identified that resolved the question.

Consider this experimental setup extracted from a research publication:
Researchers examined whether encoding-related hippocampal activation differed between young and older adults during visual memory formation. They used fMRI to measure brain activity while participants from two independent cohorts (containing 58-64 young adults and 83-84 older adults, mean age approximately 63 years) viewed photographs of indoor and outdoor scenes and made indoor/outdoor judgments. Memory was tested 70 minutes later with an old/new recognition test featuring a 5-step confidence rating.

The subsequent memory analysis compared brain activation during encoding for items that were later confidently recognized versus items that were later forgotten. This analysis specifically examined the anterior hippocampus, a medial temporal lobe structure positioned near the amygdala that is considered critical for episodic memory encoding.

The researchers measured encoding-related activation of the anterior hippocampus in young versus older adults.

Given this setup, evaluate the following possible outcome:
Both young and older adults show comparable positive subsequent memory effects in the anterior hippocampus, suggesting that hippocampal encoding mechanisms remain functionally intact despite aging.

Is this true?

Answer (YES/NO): YES